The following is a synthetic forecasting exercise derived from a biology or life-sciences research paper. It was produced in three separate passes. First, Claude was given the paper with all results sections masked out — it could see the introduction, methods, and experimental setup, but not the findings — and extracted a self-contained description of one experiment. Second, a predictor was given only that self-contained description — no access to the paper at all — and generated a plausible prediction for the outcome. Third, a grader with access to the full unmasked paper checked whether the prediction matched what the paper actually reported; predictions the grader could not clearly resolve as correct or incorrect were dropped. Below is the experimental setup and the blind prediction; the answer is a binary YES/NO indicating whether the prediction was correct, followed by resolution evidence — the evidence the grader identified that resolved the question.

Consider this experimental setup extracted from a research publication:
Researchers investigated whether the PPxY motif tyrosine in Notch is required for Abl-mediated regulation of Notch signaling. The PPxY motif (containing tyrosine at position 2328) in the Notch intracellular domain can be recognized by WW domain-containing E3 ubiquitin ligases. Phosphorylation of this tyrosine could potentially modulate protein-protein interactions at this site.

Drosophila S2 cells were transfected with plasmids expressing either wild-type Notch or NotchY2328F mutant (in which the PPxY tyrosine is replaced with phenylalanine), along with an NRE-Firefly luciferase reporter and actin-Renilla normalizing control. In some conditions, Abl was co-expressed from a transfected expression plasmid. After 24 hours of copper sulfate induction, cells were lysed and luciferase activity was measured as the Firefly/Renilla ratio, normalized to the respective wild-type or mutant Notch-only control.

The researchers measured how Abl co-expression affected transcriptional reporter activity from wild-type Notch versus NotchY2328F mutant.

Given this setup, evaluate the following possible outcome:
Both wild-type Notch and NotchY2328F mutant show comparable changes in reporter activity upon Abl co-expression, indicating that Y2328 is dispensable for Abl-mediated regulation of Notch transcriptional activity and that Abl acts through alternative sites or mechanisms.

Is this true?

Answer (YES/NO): NO